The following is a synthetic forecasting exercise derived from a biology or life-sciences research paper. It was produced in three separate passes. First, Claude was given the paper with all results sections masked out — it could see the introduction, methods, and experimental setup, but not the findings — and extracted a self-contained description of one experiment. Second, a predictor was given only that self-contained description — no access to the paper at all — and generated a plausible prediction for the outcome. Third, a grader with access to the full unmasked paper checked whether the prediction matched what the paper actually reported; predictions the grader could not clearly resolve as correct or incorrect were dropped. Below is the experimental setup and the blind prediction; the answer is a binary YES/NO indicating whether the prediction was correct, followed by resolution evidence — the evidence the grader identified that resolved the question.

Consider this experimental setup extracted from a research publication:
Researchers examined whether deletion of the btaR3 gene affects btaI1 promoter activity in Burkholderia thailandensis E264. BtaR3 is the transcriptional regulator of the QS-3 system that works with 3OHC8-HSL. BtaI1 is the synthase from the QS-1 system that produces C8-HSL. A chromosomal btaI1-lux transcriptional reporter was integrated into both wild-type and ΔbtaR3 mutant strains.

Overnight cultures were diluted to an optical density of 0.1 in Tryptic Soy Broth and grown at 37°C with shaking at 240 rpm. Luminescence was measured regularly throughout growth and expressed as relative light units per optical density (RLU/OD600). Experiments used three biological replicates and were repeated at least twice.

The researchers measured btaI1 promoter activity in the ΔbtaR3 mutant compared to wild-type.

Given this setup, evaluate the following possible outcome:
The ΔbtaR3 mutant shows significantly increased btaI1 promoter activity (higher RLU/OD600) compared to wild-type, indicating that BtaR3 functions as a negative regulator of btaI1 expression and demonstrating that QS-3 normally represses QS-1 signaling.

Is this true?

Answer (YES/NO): NO